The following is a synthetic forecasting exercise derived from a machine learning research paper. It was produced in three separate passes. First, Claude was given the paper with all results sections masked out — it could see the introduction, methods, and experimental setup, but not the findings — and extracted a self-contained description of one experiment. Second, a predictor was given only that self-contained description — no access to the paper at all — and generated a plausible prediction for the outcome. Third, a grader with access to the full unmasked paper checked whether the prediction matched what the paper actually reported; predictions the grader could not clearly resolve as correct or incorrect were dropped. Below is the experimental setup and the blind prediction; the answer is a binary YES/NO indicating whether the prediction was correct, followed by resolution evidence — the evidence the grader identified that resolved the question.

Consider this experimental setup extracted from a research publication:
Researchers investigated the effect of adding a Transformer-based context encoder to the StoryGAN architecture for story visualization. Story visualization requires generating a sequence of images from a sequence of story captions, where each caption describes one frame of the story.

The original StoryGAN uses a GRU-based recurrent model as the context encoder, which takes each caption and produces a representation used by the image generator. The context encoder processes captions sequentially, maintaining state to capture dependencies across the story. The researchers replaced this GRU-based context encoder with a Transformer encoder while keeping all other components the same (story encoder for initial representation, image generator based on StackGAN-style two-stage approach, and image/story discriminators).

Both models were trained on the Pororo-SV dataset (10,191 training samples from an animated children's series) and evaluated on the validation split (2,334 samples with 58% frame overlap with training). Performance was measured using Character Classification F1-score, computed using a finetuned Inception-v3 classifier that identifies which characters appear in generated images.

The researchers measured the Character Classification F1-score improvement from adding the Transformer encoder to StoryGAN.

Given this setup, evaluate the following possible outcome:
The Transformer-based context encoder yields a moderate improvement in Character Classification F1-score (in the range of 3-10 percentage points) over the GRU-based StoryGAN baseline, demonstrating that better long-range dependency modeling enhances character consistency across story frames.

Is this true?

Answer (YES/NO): NO